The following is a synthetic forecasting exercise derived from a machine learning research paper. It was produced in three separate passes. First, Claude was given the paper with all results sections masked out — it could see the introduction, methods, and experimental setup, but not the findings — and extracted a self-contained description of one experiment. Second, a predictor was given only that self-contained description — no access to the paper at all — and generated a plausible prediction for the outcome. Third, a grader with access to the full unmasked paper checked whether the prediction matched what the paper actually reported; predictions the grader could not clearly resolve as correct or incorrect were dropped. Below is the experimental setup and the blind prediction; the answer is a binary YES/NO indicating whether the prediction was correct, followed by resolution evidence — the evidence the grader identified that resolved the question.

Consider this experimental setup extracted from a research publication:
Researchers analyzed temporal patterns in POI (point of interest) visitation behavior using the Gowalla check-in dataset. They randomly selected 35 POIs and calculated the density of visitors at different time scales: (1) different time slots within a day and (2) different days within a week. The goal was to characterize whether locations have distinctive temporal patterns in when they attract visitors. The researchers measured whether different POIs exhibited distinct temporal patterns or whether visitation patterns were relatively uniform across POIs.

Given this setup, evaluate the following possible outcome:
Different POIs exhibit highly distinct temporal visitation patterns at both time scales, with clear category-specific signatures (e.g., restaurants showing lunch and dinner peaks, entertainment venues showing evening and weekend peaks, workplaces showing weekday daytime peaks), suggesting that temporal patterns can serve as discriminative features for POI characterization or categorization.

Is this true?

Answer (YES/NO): YES